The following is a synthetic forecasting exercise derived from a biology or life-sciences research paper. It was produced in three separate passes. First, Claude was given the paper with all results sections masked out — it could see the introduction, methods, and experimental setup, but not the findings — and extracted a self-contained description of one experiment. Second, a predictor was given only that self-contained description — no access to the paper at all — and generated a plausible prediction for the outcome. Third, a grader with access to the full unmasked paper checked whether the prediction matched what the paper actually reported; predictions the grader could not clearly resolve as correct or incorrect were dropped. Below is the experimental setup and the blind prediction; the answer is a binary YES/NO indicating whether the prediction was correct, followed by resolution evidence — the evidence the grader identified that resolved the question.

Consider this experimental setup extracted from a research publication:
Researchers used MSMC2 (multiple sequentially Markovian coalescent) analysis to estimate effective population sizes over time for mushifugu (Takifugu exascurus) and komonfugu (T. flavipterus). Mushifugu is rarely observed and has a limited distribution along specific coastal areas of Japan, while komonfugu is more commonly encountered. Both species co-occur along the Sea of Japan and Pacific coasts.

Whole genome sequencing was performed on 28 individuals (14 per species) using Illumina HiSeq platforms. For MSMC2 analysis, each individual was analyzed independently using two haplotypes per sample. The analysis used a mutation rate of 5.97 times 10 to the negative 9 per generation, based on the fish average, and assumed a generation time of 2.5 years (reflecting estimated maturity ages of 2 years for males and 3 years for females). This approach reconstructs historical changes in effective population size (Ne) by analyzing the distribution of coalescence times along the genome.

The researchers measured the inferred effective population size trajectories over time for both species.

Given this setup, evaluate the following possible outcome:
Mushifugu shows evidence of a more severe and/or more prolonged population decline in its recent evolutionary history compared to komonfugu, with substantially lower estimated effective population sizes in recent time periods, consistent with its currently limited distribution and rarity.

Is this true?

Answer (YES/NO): YES